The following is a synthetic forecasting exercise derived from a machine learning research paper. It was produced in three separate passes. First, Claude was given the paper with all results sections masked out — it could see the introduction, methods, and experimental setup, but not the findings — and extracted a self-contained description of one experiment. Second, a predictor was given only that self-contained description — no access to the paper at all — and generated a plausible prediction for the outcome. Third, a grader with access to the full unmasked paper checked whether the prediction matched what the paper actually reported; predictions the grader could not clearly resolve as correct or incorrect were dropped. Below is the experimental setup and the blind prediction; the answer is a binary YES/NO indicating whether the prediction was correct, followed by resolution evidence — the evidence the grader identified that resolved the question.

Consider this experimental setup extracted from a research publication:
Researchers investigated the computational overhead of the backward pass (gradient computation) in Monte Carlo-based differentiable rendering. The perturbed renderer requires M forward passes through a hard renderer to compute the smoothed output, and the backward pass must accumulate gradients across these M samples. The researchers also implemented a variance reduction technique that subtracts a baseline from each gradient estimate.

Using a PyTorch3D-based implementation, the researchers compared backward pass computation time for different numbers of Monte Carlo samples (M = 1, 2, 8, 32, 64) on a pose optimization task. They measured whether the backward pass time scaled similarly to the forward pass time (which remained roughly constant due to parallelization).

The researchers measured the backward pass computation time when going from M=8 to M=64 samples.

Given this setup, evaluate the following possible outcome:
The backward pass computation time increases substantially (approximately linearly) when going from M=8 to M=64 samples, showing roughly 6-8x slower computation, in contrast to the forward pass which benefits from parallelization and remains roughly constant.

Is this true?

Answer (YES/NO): NO